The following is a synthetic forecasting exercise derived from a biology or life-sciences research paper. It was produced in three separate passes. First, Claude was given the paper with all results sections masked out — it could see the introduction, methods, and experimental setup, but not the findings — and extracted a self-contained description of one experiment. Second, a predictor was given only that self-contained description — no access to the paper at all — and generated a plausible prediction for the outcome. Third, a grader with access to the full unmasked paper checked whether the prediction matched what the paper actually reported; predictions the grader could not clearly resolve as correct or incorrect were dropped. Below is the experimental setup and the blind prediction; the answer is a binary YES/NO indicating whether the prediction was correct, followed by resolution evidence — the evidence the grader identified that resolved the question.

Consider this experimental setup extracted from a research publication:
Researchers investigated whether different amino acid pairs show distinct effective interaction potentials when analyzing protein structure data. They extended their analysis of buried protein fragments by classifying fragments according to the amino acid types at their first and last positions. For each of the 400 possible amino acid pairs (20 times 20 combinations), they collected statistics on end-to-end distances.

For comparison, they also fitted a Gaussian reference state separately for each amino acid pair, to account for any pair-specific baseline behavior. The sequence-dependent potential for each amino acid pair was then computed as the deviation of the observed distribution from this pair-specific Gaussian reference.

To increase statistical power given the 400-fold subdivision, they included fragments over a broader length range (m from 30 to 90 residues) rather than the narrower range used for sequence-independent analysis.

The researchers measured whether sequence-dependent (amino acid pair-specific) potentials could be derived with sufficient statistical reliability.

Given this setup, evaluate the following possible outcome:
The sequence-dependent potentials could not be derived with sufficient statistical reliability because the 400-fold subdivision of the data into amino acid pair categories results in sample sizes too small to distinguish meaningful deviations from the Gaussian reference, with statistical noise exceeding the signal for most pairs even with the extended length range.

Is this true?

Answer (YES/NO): NO